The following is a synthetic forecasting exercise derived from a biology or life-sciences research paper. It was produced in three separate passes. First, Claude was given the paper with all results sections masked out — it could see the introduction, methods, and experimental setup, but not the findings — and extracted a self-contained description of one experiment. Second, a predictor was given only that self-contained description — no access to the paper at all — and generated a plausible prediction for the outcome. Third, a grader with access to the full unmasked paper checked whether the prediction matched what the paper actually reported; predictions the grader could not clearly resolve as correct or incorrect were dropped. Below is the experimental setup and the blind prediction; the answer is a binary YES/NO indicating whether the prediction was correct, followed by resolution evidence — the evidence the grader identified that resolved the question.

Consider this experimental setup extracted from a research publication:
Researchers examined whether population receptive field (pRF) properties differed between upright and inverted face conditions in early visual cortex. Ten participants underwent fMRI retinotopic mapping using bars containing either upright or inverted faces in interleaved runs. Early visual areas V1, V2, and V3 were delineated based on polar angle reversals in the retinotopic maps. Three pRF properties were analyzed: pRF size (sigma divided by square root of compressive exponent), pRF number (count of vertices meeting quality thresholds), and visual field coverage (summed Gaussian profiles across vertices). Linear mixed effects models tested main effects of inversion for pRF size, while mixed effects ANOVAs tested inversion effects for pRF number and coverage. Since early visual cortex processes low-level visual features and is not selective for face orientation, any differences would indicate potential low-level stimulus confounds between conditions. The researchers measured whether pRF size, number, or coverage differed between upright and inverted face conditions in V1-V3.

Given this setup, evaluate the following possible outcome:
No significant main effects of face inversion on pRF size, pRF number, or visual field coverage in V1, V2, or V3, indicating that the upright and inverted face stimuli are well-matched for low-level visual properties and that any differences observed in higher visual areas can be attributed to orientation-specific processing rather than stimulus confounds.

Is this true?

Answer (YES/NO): YES